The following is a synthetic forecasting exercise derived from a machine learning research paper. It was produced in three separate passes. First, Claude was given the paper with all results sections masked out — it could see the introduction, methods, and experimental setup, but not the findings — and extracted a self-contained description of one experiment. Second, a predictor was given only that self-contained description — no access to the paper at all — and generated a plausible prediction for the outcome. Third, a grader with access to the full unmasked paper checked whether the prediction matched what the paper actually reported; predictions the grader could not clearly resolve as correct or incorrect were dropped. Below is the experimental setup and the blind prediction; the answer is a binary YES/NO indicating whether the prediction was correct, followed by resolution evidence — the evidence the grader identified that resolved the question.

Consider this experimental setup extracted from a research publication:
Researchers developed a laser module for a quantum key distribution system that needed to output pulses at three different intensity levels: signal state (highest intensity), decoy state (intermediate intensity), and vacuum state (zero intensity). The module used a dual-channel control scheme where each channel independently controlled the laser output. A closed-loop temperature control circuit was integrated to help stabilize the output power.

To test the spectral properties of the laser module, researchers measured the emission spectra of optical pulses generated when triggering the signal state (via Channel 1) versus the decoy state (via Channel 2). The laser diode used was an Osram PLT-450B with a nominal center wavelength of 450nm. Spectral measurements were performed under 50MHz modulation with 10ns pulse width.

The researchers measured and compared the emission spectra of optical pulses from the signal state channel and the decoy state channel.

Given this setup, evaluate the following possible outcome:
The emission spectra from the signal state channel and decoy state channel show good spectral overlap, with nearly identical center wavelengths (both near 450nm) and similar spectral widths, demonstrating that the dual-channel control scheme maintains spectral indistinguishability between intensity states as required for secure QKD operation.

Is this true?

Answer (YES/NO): YES